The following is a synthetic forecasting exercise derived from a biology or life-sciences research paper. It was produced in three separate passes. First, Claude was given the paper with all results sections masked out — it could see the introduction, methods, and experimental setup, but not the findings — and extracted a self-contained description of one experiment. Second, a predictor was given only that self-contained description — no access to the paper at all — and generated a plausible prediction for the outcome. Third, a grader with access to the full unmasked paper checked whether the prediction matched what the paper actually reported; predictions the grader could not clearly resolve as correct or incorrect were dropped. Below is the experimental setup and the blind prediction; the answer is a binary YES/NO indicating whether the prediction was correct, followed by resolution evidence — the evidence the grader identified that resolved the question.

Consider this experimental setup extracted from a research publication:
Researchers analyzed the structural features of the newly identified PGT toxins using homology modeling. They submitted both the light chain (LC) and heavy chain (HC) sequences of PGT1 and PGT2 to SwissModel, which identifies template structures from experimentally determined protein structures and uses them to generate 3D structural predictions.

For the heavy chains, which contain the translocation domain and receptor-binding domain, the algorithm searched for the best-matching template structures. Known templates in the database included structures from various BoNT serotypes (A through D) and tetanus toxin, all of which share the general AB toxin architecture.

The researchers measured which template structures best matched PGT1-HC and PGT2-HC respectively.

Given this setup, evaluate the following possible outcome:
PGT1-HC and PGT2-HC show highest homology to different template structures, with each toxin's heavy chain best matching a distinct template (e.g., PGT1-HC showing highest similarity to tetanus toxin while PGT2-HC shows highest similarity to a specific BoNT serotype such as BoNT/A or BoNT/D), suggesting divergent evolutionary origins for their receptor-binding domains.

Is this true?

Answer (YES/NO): NO